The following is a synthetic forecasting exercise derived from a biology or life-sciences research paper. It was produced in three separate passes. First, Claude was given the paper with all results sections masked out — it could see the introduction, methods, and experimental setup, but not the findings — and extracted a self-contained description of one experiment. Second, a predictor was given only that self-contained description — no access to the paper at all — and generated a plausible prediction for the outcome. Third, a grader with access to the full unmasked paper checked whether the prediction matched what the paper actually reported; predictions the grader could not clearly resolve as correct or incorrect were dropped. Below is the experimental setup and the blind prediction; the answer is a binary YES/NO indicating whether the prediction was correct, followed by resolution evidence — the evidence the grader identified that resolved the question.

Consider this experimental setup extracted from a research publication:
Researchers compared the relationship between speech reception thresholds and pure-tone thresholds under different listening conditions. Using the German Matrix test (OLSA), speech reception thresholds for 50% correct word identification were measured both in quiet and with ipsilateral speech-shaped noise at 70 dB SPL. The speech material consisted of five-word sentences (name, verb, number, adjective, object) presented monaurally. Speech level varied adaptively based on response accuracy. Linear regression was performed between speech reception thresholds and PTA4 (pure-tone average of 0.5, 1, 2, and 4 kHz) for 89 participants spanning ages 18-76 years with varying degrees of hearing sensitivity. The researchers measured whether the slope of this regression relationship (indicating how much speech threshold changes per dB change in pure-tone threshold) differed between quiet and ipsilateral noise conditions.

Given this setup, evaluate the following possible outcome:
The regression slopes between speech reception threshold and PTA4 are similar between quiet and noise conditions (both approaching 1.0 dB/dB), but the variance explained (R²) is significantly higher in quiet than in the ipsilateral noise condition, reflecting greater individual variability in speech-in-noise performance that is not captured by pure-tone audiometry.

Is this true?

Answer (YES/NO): NO